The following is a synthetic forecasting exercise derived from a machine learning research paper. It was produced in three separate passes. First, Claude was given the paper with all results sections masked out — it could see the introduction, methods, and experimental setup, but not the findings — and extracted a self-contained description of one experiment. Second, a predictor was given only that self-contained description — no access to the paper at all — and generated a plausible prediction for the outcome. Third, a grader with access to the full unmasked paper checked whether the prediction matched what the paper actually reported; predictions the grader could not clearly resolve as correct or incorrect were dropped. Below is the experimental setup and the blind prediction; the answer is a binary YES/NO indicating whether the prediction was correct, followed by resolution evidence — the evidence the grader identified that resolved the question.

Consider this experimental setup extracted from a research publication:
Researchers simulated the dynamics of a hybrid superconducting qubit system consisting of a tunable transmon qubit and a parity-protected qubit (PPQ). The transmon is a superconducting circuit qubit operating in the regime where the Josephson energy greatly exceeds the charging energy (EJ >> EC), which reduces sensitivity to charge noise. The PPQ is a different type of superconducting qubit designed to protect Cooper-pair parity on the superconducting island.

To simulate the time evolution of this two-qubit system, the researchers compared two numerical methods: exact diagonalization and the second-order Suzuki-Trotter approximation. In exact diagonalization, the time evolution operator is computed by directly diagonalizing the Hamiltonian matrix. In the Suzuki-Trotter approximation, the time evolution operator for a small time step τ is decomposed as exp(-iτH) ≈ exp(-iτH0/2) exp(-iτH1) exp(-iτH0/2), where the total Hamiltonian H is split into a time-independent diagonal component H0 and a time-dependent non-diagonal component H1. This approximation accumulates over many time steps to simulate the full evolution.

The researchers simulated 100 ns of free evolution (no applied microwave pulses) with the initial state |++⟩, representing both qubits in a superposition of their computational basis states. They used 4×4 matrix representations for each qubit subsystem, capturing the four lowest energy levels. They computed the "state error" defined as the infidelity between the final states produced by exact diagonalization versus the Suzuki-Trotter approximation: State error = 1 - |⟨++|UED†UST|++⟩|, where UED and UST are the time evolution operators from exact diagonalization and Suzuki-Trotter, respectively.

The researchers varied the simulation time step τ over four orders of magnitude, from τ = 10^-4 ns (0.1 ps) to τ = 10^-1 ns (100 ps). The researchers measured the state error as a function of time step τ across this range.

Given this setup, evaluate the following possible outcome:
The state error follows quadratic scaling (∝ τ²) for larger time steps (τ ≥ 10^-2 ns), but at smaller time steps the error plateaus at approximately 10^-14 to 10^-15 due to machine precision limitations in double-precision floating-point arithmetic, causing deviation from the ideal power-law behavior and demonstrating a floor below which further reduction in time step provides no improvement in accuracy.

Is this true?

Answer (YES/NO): NO